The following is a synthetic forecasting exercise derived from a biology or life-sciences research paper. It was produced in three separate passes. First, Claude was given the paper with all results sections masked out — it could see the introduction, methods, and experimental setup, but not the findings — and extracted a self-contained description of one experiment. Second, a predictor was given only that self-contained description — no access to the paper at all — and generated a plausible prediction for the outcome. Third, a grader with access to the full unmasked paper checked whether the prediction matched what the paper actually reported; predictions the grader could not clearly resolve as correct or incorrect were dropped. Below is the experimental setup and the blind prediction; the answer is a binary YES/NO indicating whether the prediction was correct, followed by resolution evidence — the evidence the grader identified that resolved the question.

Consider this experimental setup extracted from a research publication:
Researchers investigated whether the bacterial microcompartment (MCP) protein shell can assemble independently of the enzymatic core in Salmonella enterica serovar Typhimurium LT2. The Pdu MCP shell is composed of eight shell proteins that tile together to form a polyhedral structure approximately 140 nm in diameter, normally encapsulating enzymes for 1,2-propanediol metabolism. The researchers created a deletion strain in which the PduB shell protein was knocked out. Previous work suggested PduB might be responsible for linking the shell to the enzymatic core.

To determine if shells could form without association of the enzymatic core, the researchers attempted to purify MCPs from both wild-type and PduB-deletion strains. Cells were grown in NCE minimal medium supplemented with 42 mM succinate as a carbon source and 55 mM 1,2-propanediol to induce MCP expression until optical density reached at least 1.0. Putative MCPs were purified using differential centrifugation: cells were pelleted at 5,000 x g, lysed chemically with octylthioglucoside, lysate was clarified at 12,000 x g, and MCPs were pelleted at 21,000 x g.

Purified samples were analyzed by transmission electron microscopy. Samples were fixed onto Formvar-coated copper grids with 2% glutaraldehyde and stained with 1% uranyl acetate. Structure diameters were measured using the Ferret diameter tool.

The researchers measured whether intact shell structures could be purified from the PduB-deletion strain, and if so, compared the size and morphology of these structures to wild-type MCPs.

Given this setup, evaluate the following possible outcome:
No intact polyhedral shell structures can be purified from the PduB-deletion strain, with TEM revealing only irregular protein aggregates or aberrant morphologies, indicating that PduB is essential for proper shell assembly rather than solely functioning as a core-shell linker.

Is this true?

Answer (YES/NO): NO